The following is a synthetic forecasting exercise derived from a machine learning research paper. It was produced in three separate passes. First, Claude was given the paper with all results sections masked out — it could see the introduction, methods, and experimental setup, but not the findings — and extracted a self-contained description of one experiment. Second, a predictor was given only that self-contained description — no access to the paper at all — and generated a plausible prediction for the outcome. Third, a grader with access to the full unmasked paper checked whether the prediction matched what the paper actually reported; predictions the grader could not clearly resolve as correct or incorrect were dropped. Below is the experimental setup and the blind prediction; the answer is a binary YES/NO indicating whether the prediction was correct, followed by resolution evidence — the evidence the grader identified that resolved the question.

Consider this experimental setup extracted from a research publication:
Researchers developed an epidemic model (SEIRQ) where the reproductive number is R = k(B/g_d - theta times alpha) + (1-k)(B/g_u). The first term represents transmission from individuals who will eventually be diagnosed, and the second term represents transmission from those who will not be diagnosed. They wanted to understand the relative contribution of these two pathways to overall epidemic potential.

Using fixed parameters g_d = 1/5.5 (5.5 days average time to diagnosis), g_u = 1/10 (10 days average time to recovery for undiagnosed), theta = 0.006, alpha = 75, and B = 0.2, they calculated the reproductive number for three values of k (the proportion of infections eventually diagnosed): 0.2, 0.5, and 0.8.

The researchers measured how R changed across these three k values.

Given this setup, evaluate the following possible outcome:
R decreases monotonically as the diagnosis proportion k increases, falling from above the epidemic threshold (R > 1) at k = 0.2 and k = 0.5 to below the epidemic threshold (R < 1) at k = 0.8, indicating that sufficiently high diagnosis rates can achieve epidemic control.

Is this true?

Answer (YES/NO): YES